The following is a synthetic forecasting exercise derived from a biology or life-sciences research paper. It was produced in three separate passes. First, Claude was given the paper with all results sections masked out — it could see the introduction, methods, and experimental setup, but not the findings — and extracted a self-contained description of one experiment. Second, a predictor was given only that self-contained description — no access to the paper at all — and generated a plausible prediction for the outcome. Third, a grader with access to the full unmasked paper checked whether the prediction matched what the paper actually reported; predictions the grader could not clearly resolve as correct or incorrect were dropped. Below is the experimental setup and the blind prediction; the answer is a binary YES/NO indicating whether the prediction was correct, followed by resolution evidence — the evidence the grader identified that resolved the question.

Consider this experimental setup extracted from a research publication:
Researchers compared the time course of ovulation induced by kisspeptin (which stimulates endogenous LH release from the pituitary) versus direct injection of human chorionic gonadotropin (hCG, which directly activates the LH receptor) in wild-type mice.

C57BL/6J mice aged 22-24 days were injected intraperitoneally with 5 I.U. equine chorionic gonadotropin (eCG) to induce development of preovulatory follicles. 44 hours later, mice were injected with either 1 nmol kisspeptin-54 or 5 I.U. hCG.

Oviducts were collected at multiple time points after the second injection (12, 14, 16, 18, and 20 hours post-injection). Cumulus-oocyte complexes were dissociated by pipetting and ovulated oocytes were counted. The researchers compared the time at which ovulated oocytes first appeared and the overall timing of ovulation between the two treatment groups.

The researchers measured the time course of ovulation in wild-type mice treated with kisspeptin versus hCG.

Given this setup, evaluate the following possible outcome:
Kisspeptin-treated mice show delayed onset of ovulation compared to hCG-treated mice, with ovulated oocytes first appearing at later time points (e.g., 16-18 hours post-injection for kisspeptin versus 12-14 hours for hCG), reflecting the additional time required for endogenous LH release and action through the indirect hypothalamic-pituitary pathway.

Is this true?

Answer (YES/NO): NO